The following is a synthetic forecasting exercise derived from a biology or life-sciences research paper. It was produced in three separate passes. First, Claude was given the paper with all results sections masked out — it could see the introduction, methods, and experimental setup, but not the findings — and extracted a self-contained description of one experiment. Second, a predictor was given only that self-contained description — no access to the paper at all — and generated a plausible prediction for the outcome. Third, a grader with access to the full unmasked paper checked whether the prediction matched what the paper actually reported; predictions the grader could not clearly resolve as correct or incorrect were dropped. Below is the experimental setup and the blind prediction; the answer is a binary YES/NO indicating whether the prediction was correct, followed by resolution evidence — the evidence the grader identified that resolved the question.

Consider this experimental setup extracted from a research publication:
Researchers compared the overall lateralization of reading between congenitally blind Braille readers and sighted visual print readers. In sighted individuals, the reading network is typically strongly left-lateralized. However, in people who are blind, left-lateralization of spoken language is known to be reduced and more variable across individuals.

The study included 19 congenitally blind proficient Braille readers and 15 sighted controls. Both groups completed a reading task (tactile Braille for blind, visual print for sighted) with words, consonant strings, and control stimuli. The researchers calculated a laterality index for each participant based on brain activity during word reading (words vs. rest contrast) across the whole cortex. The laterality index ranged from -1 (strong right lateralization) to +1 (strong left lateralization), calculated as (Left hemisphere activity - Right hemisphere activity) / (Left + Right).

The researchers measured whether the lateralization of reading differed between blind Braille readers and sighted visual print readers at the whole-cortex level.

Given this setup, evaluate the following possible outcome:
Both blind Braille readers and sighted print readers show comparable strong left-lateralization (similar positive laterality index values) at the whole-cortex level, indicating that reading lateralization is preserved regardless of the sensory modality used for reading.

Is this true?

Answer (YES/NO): NO